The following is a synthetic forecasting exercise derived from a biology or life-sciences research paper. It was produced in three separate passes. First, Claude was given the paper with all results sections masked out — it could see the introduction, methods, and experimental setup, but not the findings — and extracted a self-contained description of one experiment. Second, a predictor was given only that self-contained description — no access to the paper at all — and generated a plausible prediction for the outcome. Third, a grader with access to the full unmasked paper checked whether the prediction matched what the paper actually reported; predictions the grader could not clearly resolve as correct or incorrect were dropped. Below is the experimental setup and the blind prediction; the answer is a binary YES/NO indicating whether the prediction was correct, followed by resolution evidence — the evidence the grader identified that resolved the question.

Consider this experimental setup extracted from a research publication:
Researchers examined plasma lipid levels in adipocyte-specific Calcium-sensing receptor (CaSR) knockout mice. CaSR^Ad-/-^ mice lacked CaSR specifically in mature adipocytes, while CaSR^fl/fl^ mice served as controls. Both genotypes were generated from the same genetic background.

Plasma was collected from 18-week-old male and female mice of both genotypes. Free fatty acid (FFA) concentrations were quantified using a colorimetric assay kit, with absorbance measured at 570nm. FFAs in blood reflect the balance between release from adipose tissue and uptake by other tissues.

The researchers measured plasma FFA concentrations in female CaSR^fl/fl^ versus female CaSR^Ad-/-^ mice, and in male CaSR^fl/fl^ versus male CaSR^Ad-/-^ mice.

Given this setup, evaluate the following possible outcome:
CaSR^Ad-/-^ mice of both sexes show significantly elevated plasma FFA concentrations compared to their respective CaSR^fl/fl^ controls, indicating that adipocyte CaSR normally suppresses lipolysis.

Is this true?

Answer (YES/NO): NO